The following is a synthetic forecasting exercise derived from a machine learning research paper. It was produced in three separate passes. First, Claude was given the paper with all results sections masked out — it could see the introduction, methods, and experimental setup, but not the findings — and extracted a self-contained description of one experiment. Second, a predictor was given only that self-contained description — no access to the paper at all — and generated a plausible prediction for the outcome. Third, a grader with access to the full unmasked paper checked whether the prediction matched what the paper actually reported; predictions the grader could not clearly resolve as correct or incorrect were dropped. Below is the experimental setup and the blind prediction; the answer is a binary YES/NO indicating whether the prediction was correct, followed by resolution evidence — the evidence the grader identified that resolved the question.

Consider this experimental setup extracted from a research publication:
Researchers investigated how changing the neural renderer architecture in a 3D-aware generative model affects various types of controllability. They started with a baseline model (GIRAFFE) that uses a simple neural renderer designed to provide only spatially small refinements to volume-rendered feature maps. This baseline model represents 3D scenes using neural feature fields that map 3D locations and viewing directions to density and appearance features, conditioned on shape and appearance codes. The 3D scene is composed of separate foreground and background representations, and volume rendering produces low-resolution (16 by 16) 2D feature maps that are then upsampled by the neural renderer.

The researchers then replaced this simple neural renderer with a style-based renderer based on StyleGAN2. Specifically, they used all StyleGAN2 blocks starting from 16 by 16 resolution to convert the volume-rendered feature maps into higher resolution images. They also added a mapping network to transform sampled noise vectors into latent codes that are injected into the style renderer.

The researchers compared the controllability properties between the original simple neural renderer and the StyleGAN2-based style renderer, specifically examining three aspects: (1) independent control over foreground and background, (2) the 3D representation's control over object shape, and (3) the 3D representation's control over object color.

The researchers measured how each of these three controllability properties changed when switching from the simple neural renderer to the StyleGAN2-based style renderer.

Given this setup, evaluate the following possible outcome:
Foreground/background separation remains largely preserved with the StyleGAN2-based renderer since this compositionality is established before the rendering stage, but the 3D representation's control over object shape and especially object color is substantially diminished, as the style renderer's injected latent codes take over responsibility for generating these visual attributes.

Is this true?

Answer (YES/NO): NO